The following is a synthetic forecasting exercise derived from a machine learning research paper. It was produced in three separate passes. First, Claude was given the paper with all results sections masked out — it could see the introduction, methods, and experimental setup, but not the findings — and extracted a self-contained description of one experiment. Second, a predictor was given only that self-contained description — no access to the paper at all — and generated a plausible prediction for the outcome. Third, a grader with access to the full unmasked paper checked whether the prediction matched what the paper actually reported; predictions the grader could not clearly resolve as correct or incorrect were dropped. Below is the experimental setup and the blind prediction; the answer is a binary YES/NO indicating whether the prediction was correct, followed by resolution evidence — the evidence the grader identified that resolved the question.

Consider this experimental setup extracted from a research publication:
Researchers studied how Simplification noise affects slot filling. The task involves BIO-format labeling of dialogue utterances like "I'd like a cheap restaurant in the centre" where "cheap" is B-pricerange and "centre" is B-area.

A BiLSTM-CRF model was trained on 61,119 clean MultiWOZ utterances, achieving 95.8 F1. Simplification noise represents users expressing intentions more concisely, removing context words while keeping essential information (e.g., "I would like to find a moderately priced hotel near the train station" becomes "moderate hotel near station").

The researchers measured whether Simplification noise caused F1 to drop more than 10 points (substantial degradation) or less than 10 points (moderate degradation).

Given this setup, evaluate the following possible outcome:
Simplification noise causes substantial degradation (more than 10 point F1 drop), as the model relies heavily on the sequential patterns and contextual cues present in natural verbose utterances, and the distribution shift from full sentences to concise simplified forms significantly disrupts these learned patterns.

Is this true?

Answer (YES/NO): NO